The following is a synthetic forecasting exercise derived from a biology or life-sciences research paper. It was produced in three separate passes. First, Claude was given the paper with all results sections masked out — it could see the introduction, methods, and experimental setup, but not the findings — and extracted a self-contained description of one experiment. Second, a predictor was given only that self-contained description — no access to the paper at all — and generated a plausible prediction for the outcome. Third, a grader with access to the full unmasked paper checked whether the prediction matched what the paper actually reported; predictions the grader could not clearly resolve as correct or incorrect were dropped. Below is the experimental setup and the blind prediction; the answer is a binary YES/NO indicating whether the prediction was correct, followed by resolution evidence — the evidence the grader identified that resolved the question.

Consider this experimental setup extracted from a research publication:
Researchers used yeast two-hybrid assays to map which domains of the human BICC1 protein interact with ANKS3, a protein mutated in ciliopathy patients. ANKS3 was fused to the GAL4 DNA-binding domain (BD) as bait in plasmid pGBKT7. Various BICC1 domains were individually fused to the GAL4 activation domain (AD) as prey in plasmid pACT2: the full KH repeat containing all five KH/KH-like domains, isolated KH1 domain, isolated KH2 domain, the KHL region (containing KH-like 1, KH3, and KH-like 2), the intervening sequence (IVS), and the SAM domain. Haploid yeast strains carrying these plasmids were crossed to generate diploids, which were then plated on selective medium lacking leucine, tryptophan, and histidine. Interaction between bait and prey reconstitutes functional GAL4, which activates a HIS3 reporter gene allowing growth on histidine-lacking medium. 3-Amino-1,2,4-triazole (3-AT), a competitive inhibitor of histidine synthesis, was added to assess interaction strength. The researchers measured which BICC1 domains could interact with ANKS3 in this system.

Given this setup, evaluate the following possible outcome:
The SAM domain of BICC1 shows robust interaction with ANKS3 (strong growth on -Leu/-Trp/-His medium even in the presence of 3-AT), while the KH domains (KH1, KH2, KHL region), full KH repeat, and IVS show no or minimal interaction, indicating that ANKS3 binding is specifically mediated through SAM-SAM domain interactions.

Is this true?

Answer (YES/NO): NO